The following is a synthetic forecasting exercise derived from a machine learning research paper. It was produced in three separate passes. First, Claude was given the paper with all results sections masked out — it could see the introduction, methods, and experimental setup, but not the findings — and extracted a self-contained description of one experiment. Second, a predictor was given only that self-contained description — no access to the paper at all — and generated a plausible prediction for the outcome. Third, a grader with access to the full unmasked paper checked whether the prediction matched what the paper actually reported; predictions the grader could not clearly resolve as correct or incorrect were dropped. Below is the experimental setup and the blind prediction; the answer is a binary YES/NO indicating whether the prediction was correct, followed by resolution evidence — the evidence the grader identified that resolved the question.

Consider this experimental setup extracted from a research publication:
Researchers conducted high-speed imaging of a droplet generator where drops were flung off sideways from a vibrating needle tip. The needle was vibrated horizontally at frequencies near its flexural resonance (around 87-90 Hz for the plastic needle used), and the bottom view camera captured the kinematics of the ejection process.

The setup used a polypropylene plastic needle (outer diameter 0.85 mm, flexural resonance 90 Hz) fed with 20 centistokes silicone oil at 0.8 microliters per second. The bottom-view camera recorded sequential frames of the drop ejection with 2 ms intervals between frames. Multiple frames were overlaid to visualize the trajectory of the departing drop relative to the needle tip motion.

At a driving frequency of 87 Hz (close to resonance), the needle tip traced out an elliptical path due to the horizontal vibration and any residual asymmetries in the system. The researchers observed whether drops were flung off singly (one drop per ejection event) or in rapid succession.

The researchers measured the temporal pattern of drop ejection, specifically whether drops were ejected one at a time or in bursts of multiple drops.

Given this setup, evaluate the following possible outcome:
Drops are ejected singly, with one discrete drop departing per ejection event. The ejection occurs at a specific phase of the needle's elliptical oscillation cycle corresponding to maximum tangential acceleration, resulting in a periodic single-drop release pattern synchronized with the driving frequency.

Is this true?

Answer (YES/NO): YES